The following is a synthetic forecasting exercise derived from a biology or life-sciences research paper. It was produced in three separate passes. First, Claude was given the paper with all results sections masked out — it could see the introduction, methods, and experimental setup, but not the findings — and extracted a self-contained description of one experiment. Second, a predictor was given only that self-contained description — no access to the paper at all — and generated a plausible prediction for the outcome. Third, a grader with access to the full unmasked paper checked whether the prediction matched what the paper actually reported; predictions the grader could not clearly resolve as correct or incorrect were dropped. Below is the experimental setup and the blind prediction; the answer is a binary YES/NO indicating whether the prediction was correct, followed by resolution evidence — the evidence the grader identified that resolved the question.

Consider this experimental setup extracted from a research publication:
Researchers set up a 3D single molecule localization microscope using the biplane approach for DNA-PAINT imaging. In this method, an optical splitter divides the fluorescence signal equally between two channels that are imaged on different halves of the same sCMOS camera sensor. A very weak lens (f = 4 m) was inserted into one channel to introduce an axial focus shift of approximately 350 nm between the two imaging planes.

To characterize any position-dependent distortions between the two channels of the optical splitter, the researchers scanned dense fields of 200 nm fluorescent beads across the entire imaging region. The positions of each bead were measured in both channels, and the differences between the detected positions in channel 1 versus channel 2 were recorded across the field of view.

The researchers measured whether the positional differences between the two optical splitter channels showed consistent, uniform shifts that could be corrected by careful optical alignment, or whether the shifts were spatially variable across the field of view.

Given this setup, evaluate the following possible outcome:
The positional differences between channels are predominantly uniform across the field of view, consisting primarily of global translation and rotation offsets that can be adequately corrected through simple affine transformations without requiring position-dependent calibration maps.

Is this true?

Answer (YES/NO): NO